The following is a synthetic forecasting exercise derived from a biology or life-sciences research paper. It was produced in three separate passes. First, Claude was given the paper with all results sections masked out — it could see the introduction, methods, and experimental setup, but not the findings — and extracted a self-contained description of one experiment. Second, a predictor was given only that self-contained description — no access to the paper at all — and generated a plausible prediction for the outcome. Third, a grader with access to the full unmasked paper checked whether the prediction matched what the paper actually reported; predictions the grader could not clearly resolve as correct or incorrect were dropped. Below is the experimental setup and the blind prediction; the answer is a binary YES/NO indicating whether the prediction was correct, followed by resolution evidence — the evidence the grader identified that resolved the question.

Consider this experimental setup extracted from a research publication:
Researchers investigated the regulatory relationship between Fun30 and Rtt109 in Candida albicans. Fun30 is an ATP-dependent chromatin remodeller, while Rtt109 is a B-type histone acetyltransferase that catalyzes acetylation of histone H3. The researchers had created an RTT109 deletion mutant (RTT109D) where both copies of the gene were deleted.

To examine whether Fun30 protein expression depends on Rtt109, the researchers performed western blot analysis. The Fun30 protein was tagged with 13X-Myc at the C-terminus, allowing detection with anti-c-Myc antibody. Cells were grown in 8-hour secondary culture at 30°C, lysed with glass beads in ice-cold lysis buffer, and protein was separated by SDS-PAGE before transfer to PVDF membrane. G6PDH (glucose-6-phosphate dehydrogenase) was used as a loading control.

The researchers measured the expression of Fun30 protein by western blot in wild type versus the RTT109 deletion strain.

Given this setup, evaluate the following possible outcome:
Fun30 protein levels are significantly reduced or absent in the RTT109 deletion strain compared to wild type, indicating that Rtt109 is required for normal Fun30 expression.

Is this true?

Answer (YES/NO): YES